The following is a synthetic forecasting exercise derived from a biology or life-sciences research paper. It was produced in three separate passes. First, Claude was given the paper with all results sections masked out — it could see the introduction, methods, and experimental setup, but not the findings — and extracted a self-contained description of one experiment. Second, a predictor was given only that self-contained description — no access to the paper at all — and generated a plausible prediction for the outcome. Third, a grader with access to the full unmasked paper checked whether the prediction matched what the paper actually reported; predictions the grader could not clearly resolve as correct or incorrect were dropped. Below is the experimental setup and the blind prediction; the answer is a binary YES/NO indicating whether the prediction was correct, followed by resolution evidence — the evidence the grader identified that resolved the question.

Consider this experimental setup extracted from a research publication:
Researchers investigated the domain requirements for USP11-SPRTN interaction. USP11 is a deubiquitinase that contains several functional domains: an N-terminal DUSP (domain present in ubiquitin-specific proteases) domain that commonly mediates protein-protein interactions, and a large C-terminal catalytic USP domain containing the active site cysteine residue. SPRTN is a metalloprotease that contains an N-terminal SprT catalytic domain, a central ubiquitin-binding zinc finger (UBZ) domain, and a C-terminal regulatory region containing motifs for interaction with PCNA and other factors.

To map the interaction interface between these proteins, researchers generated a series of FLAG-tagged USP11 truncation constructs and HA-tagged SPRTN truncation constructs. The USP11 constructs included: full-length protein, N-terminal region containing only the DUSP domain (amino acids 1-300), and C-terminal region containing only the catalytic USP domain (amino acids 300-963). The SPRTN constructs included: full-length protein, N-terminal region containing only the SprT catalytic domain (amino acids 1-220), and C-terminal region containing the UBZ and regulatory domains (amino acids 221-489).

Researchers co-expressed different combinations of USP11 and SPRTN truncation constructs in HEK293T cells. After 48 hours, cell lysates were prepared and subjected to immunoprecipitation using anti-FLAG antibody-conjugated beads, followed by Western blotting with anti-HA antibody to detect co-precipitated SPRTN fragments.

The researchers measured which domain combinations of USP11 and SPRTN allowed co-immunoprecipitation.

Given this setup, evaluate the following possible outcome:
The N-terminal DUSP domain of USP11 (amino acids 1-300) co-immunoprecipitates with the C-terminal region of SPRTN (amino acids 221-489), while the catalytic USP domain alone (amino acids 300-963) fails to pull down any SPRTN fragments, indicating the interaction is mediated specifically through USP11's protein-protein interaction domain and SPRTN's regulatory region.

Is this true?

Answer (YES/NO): NO